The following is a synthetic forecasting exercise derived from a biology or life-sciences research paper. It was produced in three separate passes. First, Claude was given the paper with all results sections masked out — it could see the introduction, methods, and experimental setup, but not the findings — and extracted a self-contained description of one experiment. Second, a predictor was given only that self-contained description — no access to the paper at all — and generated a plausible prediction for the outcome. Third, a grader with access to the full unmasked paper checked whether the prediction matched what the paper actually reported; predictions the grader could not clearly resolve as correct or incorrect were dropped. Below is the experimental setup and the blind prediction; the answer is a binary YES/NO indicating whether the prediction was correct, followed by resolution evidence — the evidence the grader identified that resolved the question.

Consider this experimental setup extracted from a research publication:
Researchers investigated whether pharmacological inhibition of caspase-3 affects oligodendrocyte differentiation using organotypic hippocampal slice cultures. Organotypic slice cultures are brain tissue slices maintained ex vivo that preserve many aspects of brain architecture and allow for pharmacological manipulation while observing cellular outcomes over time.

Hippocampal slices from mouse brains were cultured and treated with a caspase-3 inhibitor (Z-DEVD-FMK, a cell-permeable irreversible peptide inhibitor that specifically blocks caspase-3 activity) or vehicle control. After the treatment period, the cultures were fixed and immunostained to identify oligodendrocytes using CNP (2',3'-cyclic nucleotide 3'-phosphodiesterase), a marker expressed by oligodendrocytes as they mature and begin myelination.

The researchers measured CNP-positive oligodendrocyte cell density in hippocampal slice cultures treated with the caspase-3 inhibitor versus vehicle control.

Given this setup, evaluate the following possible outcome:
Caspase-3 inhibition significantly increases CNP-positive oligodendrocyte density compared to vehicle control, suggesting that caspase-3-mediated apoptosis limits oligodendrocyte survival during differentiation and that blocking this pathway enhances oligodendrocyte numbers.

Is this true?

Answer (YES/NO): NO